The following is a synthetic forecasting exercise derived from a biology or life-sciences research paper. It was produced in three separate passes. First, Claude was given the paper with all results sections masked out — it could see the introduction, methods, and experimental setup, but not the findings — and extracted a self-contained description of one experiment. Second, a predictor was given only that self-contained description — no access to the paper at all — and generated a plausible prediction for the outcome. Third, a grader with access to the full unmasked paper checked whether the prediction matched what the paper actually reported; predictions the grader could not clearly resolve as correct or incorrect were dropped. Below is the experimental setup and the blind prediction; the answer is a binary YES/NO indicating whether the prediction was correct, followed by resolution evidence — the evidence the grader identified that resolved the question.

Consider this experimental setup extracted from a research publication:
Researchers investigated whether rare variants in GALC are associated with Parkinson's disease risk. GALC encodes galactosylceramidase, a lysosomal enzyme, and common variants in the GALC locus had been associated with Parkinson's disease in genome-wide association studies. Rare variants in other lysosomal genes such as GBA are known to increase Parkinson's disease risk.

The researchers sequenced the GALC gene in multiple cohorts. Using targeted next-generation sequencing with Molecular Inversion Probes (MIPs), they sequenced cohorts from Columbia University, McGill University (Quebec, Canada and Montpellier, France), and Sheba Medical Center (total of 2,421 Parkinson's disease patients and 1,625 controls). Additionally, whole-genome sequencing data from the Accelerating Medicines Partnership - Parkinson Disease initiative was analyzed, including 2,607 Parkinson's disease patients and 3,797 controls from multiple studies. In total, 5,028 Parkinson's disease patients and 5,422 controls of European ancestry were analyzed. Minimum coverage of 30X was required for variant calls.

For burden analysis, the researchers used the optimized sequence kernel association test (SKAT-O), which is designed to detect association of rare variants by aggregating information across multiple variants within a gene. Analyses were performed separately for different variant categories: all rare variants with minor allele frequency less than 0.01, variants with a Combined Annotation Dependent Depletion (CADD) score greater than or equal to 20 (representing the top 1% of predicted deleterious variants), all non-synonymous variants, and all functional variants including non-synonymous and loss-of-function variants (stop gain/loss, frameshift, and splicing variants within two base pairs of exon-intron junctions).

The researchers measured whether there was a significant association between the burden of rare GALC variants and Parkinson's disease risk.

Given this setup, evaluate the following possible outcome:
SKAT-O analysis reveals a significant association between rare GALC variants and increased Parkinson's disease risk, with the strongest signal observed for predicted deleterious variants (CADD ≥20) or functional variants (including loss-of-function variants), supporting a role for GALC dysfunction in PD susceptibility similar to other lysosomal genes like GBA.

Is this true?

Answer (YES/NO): NO